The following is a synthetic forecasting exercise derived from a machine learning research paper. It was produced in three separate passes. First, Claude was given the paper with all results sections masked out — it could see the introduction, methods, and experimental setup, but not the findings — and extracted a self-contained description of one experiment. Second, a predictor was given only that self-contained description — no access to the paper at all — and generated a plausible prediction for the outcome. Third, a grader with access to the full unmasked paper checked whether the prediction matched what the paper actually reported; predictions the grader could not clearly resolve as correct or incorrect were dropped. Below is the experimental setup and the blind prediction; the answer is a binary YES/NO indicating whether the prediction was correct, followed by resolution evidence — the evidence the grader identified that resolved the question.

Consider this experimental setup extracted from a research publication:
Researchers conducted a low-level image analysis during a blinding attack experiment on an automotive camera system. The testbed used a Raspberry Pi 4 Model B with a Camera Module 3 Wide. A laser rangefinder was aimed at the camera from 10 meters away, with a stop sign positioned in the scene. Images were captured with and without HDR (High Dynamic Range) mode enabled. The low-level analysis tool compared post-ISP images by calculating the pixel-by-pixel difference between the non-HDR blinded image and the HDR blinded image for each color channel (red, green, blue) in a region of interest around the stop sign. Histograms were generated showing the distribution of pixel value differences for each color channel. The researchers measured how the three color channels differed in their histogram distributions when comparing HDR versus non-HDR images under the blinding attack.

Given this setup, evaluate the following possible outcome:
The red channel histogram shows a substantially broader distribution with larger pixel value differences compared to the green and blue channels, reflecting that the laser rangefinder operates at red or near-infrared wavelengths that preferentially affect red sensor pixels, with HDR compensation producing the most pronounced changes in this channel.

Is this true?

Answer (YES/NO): NO